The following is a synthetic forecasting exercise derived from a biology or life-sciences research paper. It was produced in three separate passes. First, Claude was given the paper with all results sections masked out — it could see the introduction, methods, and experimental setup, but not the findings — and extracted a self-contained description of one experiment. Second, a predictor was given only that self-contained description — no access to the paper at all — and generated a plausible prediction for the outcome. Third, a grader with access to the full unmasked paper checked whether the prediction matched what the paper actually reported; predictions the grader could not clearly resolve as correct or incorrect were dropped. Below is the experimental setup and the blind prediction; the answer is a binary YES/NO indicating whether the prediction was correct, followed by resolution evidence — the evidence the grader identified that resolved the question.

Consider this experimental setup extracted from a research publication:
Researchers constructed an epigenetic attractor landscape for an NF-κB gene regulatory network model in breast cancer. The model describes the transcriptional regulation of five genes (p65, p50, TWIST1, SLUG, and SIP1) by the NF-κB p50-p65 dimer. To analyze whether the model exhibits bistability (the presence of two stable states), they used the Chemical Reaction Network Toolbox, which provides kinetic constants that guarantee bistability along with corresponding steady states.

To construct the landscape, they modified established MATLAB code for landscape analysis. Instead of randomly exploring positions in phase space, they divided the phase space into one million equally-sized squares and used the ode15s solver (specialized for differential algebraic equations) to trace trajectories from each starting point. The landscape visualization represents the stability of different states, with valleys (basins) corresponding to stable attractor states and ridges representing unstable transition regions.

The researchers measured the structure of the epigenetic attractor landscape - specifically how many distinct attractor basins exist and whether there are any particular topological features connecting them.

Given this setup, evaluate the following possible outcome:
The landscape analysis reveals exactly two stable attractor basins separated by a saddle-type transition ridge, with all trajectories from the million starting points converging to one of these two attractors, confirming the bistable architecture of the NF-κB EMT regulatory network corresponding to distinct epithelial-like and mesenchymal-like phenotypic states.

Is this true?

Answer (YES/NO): NO